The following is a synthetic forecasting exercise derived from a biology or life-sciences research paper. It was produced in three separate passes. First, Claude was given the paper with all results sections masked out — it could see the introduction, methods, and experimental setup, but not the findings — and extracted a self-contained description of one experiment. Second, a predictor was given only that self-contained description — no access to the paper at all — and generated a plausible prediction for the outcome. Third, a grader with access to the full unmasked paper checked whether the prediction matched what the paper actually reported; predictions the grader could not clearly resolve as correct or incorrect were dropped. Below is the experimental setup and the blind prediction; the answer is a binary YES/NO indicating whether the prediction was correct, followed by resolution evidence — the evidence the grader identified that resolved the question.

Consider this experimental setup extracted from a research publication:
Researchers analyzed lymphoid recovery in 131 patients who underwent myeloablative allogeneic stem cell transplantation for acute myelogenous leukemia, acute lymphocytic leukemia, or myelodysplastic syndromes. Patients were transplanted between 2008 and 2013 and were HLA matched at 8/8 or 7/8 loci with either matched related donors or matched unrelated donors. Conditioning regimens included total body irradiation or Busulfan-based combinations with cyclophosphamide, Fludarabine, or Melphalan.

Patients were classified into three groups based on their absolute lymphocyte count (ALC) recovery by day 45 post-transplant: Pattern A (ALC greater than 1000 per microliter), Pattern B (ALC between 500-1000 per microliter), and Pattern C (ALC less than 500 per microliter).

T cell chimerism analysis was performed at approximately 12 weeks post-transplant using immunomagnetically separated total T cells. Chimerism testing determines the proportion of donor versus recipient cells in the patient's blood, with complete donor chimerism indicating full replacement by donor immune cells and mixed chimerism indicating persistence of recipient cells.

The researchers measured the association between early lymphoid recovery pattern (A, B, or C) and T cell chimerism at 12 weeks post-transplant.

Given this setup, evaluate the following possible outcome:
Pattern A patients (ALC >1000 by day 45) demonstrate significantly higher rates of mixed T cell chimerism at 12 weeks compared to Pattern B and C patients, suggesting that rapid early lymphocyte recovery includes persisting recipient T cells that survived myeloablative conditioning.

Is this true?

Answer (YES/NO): NO